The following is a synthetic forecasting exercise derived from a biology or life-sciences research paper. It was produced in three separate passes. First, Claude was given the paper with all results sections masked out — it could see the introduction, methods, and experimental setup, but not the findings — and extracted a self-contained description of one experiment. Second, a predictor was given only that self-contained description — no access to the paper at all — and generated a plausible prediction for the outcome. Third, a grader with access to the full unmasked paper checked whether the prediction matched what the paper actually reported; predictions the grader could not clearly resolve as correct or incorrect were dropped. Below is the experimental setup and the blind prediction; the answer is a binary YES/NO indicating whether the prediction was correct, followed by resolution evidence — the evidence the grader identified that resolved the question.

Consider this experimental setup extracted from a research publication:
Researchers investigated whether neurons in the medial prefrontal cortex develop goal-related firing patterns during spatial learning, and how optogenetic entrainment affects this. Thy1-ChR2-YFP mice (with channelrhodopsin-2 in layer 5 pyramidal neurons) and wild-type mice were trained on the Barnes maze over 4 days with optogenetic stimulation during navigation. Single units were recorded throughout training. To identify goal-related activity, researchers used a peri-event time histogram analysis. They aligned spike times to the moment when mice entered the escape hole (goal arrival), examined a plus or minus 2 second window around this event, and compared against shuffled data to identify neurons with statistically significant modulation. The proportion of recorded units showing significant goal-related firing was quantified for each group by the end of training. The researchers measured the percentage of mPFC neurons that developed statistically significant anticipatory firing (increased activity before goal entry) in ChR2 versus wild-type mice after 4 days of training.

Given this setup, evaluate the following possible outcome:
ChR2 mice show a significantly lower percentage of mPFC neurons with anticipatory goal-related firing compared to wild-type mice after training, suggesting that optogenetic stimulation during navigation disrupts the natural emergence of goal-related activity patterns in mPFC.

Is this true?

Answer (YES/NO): YES